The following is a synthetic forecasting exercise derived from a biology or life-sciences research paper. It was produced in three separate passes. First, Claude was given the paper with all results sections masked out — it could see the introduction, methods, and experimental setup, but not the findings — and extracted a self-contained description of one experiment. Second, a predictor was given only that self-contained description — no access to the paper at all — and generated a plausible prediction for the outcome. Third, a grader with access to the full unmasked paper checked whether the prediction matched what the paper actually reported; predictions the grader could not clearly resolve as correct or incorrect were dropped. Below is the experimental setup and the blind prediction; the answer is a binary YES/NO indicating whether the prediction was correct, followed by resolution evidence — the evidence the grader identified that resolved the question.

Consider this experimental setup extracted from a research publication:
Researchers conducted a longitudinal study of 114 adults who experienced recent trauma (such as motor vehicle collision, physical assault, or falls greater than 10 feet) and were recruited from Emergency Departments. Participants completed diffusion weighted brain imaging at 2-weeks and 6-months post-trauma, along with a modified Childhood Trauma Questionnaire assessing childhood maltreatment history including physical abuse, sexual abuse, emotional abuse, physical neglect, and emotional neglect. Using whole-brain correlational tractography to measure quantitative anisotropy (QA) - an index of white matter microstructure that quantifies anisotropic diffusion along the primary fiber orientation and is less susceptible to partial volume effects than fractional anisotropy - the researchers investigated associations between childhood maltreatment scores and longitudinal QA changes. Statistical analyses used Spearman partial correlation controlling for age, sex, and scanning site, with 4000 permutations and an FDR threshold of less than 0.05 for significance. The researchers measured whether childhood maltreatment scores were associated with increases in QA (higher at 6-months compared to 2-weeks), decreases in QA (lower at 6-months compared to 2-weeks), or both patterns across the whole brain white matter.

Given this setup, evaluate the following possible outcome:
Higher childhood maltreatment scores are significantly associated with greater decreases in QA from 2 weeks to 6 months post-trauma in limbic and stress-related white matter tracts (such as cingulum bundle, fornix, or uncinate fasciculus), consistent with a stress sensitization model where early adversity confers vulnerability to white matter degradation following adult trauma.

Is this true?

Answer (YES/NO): NO